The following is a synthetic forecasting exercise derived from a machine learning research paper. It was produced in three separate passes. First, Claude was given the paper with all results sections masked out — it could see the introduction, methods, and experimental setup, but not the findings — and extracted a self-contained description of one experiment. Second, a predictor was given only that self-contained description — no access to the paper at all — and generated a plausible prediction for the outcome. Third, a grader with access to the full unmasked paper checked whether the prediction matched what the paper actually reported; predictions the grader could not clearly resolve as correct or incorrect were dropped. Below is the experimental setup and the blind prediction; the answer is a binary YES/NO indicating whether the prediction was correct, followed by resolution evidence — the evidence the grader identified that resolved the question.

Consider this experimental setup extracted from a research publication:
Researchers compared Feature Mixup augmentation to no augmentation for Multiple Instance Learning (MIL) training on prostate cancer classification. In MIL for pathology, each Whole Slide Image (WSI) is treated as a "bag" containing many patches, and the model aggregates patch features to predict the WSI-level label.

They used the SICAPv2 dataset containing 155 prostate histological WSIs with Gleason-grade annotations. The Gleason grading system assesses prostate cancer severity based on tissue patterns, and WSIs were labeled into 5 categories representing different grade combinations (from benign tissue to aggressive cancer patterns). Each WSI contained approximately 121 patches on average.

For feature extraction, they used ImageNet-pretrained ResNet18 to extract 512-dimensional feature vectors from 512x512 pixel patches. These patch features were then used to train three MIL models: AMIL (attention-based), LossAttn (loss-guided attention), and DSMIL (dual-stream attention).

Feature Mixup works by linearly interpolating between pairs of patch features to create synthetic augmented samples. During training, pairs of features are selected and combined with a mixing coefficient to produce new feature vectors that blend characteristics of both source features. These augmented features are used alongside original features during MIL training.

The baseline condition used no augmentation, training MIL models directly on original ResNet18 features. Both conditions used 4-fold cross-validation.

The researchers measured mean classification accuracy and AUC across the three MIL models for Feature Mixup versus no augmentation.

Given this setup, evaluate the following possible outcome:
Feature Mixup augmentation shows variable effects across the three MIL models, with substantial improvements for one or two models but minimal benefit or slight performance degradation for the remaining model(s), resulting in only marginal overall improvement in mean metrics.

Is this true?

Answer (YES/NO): NO